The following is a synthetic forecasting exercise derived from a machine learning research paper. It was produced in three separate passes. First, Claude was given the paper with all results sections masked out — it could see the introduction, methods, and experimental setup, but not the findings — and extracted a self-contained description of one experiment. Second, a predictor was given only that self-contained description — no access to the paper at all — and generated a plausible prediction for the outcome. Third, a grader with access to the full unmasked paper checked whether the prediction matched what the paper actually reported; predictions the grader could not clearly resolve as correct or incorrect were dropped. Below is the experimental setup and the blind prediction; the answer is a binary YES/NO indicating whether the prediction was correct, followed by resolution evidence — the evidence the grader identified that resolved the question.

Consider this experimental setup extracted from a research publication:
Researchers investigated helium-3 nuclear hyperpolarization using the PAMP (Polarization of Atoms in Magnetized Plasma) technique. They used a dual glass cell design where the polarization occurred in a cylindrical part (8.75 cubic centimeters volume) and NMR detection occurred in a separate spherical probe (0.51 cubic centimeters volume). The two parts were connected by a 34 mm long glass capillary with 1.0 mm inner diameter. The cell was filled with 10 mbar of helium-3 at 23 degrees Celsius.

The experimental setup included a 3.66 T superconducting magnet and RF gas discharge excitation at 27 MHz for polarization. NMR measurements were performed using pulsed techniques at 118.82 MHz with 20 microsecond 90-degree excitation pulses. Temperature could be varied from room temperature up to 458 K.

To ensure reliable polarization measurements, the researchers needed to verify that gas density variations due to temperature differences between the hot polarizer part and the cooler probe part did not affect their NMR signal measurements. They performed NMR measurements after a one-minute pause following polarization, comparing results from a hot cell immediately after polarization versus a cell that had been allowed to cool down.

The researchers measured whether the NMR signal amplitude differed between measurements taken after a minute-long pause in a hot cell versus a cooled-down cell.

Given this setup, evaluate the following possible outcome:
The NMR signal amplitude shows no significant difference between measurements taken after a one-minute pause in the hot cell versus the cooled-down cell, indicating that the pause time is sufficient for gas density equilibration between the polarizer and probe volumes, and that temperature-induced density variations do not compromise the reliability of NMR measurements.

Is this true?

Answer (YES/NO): YES